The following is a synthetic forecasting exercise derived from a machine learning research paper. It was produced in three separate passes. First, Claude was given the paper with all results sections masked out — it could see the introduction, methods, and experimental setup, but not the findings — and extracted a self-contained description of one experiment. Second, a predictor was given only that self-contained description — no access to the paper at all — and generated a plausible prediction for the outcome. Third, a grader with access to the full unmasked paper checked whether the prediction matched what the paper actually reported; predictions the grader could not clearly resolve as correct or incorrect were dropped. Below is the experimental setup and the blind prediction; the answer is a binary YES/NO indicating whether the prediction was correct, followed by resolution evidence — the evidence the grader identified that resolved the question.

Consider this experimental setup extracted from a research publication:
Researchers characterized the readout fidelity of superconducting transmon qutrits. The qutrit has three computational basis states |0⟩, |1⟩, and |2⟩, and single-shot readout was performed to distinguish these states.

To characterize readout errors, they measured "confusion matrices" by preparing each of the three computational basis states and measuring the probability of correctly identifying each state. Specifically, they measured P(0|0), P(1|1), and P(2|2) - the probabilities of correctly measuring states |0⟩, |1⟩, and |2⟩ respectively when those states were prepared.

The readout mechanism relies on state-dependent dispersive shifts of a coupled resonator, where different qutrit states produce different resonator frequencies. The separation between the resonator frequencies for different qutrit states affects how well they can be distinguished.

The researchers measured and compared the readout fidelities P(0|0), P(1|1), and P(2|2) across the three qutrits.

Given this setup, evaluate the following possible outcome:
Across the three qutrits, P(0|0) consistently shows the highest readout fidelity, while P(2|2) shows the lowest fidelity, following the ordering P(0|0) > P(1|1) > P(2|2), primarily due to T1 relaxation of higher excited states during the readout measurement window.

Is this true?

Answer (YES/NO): NO